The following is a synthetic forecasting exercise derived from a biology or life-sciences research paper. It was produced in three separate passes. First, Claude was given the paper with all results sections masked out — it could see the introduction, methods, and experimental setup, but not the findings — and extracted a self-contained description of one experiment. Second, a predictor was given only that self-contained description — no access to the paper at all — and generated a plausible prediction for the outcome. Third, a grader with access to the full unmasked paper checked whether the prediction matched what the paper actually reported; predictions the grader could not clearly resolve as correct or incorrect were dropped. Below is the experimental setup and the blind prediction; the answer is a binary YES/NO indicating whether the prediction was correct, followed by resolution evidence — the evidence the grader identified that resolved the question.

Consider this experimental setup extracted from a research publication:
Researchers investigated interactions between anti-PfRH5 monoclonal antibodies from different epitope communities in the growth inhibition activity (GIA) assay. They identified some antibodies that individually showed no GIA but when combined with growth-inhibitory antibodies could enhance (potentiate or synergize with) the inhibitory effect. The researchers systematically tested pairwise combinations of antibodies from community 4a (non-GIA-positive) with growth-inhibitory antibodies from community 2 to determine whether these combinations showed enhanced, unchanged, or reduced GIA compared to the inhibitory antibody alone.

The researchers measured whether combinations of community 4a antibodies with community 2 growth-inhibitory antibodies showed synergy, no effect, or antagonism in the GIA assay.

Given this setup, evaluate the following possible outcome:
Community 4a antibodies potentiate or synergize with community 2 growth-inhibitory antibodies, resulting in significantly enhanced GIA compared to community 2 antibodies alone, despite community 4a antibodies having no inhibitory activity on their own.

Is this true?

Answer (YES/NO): NO